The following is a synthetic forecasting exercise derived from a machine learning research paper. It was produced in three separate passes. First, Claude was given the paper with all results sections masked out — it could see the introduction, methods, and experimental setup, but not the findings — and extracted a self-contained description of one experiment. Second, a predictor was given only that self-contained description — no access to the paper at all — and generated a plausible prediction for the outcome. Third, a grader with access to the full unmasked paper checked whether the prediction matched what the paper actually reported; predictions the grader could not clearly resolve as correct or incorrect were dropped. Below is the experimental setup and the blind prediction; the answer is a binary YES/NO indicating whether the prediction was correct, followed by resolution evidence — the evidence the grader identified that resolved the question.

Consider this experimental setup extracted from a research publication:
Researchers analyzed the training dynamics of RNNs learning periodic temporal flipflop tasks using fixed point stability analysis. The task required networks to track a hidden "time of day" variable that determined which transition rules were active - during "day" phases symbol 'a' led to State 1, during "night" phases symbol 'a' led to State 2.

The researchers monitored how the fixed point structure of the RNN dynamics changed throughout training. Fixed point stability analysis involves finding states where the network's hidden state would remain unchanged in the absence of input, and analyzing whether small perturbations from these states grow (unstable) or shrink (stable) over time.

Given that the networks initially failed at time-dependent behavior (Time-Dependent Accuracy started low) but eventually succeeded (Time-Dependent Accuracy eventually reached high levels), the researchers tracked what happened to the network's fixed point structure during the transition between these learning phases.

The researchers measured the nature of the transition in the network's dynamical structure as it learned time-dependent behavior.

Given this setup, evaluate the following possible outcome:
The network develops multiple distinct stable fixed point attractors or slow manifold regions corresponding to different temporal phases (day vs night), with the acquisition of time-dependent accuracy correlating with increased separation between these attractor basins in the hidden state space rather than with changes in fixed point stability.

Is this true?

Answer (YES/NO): NO